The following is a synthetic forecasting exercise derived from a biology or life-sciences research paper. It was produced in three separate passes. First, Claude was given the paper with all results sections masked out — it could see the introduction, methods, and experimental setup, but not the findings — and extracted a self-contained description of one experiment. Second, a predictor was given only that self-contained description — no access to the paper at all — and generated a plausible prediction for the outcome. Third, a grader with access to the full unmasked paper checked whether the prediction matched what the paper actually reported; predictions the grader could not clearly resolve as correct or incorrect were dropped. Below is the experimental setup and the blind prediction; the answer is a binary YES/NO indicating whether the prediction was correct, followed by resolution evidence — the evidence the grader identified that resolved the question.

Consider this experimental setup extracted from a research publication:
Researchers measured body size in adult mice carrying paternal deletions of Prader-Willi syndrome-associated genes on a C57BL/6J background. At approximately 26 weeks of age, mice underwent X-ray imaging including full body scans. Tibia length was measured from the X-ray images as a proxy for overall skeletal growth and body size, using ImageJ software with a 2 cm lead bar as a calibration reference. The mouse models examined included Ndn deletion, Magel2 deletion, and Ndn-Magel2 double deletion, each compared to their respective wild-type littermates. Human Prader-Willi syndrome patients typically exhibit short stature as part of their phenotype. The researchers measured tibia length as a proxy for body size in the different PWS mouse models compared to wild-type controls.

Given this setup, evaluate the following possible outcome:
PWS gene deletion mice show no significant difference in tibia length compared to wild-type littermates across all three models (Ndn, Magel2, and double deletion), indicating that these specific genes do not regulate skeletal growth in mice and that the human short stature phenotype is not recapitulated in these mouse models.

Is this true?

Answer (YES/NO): NO